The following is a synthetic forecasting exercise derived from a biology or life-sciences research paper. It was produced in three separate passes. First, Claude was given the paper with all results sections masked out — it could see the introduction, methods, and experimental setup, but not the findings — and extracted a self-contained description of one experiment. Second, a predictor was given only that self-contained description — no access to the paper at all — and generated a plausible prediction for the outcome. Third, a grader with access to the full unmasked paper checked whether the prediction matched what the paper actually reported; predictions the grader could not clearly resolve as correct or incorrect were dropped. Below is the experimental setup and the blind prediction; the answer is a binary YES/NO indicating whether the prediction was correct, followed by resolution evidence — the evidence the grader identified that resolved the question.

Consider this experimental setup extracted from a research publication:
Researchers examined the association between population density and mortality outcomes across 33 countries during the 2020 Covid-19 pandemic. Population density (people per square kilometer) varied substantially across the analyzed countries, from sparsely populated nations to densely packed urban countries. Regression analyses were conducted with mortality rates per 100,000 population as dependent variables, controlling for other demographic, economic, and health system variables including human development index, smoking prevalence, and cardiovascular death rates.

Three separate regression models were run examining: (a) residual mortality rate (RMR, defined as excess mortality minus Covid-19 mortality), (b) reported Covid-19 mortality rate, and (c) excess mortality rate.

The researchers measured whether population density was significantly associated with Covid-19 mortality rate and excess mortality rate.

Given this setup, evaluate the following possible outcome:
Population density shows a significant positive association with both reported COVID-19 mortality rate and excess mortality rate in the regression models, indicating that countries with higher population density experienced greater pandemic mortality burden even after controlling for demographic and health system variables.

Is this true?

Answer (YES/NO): YES